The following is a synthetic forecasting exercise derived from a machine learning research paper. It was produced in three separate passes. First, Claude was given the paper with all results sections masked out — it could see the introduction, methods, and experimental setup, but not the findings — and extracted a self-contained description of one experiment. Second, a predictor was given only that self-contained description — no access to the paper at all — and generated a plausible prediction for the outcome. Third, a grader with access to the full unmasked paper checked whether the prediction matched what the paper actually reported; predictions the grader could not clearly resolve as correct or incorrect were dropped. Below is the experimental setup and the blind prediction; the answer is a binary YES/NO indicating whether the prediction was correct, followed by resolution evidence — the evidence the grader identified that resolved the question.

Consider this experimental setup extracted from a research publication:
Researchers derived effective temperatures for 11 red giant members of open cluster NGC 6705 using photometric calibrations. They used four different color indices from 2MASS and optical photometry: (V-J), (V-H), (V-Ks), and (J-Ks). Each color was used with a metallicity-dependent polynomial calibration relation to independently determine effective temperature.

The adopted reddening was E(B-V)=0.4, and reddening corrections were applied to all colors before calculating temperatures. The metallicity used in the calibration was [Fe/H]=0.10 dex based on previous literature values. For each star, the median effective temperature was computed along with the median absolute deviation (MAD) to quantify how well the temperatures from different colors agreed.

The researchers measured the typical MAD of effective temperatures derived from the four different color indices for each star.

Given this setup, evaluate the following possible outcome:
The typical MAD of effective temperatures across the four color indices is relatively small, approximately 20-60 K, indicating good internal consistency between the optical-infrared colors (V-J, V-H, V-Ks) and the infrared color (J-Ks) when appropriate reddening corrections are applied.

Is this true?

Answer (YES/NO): YES